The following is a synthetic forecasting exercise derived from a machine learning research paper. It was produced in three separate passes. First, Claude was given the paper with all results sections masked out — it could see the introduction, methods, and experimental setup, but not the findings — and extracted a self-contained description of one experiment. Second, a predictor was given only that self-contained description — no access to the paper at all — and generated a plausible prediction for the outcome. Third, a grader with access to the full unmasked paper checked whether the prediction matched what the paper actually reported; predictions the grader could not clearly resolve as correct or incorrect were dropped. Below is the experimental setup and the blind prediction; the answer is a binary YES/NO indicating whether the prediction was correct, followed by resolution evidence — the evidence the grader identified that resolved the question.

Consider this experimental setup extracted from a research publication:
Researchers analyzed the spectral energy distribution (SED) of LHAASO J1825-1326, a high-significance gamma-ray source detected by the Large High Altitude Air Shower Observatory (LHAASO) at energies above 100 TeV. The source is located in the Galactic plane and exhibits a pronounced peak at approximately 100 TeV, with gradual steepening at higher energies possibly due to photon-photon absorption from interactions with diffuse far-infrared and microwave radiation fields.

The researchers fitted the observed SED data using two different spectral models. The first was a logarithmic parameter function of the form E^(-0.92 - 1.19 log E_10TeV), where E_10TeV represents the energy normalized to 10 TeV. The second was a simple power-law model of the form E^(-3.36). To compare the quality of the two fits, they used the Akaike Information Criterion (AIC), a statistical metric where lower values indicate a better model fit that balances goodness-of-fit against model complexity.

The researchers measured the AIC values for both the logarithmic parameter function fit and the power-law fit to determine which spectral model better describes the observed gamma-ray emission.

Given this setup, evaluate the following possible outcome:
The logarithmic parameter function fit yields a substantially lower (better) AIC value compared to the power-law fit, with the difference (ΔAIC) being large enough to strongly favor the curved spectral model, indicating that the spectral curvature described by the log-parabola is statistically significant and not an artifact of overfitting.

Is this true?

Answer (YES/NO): NO